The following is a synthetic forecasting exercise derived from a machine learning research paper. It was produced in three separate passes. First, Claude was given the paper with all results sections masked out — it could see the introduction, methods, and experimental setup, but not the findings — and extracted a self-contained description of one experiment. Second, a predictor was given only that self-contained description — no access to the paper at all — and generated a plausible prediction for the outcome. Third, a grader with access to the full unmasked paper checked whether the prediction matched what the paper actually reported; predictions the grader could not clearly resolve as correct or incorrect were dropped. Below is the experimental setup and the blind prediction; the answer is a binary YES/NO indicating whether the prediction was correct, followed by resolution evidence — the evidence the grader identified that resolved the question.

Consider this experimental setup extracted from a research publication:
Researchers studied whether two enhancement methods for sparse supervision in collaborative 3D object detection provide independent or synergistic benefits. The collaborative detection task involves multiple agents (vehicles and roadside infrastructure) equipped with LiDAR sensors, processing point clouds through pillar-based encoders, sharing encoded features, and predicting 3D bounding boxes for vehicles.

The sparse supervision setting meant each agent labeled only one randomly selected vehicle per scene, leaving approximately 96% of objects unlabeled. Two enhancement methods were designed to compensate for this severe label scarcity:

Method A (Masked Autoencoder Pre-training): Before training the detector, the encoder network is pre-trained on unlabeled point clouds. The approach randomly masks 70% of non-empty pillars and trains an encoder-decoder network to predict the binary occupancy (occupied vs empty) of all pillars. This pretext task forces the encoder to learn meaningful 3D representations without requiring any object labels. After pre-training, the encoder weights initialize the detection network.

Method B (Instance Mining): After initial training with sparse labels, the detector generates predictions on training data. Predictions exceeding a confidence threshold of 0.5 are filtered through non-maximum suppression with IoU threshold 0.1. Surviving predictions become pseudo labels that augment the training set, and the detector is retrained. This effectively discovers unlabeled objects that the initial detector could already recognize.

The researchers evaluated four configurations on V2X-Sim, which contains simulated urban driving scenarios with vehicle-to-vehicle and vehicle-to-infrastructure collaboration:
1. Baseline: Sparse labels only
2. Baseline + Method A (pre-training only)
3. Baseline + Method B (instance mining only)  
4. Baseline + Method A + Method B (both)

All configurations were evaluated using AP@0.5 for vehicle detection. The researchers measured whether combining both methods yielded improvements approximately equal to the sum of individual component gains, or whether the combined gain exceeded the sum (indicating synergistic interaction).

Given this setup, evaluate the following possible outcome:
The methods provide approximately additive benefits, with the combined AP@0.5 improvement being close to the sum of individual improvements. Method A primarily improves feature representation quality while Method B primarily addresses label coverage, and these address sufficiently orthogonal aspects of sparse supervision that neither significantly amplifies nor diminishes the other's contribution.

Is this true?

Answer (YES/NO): NO